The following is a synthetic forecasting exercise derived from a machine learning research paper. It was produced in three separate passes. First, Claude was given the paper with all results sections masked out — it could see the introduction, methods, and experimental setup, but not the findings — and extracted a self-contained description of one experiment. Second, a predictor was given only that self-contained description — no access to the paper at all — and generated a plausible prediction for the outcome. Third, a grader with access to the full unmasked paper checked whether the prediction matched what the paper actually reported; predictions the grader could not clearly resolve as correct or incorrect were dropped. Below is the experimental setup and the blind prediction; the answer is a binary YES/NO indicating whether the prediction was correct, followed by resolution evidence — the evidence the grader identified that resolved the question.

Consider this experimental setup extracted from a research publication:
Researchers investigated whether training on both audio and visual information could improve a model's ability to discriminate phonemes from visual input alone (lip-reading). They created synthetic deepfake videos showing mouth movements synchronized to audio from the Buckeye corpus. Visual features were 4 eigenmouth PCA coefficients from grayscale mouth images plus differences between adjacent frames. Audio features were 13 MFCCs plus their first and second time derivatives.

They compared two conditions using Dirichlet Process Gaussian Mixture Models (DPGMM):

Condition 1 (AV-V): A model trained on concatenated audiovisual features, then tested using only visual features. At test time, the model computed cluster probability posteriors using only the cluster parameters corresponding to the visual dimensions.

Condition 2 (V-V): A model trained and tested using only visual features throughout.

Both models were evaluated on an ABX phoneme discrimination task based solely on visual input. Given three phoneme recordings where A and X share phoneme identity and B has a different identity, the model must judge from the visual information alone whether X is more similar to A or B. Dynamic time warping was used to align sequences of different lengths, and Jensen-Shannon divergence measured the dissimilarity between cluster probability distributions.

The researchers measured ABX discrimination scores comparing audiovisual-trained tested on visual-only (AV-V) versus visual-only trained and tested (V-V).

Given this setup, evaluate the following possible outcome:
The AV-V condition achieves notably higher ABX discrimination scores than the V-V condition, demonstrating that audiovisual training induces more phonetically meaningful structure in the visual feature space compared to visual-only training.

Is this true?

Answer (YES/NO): YES